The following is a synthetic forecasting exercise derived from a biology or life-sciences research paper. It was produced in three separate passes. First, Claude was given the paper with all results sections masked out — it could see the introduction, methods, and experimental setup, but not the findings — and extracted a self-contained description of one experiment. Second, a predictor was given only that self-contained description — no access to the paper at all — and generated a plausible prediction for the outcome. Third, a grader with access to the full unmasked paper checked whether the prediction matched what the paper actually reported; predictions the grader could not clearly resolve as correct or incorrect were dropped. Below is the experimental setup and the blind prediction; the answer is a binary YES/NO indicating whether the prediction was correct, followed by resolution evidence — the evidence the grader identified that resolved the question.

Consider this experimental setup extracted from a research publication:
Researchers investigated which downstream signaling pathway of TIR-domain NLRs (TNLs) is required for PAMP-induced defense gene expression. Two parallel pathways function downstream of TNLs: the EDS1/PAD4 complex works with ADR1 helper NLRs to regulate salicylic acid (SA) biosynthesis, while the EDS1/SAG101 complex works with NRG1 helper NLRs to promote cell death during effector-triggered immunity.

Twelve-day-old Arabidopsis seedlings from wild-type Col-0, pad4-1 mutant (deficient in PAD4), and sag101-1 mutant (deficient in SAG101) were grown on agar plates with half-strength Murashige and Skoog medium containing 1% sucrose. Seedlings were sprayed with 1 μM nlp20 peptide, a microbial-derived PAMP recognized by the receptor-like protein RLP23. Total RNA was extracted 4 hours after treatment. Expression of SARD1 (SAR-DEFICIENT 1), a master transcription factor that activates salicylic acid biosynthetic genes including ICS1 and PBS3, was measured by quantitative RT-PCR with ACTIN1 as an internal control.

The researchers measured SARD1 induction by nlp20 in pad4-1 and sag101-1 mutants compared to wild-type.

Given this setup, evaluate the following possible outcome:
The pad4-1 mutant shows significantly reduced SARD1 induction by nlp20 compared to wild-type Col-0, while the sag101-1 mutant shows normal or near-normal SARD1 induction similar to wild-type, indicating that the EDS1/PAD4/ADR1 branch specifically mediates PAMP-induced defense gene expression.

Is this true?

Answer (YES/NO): YES